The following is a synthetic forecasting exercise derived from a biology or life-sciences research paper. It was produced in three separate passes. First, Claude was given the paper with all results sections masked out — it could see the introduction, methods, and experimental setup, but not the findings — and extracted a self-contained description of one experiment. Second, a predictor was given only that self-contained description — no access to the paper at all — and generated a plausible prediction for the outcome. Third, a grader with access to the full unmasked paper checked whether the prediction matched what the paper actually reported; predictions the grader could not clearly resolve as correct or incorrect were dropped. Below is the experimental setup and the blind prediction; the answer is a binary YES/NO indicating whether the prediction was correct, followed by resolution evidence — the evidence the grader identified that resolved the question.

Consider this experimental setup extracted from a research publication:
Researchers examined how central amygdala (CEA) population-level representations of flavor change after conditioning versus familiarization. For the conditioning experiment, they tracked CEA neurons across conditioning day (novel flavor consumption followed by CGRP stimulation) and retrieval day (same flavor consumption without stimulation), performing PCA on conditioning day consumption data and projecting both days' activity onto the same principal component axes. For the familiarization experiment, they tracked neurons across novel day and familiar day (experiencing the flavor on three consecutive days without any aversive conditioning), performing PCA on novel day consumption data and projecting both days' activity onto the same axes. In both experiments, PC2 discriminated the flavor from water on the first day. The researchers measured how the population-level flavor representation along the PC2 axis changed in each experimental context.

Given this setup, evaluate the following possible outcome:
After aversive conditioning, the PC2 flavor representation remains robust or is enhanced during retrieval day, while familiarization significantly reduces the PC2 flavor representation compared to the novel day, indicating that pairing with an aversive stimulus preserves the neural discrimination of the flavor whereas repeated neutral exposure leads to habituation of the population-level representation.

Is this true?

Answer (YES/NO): YES